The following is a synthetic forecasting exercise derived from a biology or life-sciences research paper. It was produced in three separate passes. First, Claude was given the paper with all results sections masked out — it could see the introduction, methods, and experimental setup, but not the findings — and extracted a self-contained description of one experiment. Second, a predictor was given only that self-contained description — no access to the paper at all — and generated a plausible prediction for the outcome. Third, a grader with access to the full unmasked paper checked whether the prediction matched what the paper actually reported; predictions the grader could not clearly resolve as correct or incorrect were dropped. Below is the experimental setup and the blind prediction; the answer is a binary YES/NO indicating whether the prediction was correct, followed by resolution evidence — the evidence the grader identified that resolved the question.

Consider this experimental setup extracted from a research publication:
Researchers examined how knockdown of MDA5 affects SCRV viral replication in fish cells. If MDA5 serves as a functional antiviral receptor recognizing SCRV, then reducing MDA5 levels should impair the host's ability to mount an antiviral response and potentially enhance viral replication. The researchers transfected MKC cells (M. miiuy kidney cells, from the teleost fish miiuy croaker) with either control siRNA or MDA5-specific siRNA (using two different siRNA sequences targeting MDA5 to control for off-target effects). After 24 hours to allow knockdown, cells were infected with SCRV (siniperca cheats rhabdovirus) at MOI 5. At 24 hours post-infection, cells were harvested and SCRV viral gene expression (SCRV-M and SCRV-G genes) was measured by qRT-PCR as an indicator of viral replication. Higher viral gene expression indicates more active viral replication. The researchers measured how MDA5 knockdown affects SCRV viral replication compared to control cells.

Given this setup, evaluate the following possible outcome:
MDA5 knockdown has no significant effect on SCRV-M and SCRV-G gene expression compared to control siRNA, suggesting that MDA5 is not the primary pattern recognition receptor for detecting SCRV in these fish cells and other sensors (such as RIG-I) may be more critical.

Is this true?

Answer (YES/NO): NO